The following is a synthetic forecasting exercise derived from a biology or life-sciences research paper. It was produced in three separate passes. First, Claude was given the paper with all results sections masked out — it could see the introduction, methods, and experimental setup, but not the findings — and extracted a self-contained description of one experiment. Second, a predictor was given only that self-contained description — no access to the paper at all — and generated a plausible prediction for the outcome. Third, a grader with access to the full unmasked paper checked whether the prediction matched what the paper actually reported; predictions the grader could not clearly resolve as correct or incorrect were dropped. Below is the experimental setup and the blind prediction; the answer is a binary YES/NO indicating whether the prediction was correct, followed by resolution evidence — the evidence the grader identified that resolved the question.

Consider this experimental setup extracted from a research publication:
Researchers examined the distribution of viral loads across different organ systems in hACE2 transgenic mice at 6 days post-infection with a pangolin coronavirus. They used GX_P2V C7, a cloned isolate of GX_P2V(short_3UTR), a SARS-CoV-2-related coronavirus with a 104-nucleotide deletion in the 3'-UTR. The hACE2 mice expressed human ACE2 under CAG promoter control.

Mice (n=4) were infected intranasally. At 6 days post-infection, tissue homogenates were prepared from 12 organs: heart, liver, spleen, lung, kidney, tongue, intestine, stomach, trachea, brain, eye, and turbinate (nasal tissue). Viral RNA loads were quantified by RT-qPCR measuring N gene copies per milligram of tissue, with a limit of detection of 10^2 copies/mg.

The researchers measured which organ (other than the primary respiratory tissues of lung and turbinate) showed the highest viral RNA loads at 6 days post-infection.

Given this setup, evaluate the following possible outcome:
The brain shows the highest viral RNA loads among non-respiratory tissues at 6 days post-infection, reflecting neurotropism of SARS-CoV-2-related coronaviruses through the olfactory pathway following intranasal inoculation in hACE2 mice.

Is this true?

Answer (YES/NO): YES